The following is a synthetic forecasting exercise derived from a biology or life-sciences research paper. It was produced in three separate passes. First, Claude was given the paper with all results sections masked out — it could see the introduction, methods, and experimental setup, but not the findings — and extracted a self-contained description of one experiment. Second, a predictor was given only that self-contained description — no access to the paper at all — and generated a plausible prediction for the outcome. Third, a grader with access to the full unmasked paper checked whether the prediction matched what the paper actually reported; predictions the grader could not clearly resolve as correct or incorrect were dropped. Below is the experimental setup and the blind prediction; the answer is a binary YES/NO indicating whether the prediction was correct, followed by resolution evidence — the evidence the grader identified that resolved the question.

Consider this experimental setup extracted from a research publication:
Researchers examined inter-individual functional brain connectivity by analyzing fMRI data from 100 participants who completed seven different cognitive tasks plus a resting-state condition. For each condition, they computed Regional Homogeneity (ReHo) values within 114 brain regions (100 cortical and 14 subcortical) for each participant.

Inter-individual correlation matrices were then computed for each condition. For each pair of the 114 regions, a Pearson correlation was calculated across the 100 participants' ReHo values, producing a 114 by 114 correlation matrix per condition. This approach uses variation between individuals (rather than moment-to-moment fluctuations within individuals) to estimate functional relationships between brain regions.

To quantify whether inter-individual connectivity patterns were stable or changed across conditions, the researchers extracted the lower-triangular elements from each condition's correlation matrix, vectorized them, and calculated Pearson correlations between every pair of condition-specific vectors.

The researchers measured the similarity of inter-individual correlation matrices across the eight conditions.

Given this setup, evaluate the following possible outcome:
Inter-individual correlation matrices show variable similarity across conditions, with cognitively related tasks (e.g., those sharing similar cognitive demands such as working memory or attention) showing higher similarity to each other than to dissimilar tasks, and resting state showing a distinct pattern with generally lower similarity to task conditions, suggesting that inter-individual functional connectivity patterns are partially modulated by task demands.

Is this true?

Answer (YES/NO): NO